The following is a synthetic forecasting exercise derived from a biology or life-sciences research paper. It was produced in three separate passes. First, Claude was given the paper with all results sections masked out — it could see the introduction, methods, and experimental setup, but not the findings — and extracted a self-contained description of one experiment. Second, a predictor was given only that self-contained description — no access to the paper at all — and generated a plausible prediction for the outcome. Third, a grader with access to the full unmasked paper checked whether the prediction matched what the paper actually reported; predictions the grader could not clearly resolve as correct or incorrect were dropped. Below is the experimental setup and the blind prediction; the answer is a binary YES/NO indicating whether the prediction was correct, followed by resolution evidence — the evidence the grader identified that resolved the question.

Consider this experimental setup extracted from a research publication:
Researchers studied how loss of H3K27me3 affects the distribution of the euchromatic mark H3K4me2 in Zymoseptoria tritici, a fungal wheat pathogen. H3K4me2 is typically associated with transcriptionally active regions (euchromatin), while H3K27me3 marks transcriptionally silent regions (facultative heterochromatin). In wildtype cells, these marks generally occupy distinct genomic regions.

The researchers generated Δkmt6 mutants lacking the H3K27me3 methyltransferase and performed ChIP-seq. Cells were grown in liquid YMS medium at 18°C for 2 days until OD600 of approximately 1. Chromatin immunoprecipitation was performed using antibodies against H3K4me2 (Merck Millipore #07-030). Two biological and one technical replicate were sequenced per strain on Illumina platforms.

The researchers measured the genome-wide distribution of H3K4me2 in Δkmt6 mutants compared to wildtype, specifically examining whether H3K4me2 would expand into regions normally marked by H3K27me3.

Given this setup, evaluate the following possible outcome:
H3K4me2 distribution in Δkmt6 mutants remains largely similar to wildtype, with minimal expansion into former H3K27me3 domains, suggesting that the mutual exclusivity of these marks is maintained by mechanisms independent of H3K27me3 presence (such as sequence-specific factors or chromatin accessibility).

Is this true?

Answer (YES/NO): YES